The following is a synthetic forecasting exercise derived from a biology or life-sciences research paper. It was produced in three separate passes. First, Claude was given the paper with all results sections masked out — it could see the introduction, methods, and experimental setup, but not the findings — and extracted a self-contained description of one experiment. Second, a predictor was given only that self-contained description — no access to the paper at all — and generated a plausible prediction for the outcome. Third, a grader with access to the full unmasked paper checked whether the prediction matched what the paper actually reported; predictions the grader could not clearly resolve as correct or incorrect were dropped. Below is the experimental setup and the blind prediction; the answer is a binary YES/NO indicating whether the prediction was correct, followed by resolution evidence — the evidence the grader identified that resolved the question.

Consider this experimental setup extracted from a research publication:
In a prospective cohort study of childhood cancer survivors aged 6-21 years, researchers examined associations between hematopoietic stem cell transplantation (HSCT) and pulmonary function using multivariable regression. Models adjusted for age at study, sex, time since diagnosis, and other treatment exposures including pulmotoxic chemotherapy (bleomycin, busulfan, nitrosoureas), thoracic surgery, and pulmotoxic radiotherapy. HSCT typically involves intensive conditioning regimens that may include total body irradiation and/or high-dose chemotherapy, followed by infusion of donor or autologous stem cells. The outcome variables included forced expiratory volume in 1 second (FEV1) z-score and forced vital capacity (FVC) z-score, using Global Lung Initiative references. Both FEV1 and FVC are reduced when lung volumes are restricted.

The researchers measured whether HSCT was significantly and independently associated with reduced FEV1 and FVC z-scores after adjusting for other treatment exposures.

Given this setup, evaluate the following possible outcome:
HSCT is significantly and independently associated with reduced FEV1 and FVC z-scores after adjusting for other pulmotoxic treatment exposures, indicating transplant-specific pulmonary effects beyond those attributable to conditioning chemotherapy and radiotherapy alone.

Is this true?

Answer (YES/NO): YES